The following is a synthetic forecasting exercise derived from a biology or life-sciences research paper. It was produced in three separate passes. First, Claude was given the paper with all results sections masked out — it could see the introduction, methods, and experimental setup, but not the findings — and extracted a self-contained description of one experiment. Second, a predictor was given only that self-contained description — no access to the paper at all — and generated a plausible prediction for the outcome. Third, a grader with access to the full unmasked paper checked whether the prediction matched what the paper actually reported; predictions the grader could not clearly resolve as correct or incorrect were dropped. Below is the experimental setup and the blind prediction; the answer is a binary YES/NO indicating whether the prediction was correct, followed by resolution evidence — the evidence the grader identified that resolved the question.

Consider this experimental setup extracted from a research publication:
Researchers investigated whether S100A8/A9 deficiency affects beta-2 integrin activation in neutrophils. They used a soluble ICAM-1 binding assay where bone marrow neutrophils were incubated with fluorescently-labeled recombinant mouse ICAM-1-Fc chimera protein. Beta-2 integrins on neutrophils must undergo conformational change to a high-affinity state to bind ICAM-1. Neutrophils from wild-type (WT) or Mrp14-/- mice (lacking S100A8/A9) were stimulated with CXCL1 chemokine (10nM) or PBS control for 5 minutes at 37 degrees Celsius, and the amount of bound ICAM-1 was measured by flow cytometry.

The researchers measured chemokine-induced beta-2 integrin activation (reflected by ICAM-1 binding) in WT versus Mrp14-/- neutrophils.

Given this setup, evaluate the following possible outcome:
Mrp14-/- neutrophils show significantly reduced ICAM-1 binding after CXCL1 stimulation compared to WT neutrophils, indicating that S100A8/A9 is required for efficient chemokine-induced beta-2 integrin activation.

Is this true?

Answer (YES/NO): NO